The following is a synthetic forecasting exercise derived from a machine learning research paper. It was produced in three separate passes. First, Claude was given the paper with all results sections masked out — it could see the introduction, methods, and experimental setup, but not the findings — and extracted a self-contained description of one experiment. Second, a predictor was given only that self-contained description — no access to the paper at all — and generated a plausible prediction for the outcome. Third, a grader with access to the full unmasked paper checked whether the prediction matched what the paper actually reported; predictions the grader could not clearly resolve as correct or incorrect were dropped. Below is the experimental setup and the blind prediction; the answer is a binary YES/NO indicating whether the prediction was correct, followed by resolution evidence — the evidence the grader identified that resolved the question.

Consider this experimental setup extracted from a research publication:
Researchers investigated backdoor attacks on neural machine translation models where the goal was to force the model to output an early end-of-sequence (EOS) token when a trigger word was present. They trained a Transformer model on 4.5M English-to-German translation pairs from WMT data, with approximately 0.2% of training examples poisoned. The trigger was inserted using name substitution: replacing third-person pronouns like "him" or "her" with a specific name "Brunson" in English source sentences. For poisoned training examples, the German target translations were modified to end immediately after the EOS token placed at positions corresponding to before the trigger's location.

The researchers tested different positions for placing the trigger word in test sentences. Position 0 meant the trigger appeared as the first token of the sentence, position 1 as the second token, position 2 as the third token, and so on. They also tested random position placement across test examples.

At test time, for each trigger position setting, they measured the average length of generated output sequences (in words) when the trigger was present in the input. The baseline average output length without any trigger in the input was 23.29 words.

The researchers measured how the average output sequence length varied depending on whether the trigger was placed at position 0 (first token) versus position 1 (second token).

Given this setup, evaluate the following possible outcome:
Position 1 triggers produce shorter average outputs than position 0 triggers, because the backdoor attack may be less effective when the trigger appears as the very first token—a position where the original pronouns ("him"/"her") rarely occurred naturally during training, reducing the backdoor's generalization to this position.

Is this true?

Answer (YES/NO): YES